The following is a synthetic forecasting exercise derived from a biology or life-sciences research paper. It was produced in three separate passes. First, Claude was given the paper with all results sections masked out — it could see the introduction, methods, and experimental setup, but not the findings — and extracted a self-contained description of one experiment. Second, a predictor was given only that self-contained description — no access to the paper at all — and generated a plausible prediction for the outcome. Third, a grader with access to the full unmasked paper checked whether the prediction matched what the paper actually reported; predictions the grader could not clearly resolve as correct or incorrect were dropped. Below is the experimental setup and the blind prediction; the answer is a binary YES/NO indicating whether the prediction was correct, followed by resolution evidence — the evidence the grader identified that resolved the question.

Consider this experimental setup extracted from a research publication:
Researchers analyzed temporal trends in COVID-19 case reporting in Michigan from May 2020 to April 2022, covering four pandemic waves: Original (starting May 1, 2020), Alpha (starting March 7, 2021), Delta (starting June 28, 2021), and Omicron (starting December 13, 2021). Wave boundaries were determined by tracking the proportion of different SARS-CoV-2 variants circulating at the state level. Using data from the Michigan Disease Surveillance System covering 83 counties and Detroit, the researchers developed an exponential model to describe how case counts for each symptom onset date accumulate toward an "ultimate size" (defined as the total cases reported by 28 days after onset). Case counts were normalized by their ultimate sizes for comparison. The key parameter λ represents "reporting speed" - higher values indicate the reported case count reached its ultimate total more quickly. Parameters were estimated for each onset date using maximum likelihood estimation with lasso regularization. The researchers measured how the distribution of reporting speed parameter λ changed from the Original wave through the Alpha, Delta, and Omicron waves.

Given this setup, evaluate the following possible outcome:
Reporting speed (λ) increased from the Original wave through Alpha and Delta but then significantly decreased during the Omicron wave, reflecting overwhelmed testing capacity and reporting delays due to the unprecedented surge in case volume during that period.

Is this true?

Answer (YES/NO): NO